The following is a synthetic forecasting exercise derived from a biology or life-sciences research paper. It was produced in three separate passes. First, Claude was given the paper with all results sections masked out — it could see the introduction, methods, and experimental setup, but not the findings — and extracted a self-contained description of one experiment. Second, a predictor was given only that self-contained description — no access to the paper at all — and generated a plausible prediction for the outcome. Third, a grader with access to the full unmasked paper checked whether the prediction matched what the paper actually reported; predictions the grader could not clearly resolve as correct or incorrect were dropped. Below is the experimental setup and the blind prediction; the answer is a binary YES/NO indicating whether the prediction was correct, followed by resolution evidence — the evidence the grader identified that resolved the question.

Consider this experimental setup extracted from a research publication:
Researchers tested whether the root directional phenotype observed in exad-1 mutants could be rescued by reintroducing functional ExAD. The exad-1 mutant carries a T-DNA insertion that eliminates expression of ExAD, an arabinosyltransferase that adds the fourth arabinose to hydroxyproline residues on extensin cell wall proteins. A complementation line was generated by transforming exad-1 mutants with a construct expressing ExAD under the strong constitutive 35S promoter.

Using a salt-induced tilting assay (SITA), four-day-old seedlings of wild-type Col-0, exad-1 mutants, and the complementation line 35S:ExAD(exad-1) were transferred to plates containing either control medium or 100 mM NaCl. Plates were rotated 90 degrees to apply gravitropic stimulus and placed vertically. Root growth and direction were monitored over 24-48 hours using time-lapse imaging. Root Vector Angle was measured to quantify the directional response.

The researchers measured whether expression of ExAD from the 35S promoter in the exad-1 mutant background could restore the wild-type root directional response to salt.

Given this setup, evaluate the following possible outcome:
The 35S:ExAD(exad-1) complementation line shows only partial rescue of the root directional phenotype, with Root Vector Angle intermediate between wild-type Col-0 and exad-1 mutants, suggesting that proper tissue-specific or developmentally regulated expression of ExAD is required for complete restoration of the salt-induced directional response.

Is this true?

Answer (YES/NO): NO